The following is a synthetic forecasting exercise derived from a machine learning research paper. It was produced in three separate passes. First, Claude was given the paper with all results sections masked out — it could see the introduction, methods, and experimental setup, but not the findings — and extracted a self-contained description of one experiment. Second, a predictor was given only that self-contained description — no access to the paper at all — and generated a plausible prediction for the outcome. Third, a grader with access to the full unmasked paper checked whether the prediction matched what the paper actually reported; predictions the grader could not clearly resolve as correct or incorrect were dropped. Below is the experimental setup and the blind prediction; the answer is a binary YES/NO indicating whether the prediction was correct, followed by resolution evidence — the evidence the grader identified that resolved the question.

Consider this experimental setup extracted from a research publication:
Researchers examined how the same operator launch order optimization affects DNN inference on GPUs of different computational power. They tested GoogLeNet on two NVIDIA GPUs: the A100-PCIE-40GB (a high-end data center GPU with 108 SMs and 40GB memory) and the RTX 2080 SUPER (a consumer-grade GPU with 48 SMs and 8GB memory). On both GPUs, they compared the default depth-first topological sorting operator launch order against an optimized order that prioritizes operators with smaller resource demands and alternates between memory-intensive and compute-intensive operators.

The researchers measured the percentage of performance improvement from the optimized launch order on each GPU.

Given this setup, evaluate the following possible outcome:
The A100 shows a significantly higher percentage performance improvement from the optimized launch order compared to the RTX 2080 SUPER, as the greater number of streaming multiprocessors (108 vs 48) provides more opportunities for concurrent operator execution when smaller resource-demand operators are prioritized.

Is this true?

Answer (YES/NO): NO